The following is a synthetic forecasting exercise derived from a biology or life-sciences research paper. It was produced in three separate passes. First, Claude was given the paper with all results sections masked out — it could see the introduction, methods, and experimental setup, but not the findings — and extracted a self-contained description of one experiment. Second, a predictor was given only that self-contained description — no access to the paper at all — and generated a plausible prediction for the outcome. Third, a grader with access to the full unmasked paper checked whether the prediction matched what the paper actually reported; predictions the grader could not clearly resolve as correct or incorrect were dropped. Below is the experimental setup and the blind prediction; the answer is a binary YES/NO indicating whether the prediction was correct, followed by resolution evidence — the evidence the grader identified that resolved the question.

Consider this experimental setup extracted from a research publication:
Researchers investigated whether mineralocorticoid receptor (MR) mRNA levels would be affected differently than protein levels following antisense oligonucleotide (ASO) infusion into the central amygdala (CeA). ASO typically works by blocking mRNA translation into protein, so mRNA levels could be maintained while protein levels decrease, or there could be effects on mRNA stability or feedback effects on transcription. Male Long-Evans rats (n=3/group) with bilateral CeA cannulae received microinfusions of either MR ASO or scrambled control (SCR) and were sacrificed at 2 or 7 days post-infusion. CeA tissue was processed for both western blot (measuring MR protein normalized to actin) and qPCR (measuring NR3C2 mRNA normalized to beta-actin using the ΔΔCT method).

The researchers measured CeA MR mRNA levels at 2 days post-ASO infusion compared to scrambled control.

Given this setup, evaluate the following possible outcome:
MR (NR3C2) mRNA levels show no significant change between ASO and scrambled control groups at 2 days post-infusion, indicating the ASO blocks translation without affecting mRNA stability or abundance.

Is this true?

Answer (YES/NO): YES